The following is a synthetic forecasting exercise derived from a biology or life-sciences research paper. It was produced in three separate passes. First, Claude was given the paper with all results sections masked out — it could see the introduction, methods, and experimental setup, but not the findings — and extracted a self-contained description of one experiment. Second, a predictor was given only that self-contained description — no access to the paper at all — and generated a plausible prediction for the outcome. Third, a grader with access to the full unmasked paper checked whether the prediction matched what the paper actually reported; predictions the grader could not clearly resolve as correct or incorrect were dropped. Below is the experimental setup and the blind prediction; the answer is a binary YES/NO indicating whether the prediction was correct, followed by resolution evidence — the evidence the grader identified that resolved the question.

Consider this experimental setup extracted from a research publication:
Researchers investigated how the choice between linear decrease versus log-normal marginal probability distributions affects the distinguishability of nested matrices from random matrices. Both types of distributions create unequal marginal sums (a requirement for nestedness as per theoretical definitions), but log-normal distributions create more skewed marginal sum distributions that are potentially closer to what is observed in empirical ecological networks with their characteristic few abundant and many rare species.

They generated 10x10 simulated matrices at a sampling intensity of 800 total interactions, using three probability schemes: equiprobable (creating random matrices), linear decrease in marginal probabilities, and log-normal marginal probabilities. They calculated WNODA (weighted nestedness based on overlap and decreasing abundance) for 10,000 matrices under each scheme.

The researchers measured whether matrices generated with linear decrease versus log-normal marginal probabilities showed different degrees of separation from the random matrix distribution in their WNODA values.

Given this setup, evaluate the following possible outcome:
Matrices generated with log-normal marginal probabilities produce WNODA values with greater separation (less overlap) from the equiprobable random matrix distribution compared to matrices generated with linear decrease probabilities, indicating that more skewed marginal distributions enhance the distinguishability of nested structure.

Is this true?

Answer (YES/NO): YES